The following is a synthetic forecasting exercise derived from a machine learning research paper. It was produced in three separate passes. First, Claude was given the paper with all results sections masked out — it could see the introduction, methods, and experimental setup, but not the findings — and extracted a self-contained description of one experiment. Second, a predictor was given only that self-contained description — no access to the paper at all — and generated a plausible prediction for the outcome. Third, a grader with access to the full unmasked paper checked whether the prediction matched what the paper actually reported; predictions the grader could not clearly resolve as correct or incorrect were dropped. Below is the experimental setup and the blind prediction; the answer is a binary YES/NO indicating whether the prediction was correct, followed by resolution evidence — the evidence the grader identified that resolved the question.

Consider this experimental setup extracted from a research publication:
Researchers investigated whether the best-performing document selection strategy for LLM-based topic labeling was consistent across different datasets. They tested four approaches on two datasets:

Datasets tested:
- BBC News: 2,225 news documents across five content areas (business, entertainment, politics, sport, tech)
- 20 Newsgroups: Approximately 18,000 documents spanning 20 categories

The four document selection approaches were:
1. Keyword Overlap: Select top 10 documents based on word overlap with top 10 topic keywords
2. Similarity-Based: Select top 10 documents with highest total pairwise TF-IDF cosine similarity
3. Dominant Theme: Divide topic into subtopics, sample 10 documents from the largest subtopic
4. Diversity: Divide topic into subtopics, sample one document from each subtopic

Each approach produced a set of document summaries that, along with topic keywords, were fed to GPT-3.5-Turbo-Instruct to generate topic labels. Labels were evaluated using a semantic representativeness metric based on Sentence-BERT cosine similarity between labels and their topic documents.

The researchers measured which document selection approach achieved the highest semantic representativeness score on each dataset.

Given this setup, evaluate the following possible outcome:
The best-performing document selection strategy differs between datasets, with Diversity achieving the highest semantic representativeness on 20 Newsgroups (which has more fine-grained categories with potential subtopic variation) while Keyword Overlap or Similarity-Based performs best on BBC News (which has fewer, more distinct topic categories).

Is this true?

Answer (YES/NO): NO